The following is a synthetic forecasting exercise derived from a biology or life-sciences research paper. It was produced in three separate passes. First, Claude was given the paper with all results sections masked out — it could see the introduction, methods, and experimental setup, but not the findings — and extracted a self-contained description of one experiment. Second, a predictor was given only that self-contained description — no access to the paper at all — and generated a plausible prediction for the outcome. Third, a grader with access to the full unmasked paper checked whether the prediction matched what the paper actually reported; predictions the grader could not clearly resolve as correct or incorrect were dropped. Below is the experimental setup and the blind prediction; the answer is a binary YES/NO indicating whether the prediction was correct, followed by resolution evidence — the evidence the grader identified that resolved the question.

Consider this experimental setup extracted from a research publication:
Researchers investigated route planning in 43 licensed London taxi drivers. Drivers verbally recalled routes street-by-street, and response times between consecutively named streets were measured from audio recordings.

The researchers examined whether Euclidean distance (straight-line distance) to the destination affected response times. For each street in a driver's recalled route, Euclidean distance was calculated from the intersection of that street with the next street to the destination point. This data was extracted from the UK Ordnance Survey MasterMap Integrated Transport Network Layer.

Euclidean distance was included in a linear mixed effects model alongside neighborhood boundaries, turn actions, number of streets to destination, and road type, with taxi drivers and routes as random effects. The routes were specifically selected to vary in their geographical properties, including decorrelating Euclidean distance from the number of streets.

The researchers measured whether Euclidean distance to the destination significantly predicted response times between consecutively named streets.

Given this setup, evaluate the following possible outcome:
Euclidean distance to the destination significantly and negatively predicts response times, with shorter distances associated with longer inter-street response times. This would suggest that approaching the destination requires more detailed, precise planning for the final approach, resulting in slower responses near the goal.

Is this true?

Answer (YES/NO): NO